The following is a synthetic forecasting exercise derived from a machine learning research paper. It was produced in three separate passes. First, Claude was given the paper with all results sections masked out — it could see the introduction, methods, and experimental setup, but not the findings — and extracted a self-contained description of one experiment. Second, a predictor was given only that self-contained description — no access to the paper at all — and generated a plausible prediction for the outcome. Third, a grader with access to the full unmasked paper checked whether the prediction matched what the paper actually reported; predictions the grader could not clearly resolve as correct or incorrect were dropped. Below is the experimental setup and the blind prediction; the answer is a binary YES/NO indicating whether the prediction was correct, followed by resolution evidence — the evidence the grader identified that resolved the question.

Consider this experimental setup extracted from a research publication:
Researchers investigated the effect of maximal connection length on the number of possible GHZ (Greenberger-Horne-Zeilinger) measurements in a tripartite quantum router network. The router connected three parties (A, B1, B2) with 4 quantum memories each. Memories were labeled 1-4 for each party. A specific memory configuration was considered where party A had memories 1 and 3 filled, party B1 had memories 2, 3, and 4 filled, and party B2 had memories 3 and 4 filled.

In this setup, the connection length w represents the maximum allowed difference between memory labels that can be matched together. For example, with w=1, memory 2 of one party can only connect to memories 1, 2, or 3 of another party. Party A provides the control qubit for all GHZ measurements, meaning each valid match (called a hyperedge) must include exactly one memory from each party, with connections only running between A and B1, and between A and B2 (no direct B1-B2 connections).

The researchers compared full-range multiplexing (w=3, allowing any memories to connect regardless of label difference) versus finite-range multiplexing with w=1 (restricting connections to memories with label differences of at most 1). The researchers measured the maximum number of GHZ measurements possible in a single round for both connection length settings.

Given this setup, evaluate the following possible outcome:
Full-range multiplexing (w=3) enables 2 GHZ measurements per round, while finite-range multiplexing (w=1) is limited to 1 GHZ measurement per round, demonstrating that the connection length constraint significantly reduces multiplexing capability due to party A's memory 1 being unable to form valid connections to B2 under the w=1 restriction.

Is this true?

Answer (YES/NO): YES